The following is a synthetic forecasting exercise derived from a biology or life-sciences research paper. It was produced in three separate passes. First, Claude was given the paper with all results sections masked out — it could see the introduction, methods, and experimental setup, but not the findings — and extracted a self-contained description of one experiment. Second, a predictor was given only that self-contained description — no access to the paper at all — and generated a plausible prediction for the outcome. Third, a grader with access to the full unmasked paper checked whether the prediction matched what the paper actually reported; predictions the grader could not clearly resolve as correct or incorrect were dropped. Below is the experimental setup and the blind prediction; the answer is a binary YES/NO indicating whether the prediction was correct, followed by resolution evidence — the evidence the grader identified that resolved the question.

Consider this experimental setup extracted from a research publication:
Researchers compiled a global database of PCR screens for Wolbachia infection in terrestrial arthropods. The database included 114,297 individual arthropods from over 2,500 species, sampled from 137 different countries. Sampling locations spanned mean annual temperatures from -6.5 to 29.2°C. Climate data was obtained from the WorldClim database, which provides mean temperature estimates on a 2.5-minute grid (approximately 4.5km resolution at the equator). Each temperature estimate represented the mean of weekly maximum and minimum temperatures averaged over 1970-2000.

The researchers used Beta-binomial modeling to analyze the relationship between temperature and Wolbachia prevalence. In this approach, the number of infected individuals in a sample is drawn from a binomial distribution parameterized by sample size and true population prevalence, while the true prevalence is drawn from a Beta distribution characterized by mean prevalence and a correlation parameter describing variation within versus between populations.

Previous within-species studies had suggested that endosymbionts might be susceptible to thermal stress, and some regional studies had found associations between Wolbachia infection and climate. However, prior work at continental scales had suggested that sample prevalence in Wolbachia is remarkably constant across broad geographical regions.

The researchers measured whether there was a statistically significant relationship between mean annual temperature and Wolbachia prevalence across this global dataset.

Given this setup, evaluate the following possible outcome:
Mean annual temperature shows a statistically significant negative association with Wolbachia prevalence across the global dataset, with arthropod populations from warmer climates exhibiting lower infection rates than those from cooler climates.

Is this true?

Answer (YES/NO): YES